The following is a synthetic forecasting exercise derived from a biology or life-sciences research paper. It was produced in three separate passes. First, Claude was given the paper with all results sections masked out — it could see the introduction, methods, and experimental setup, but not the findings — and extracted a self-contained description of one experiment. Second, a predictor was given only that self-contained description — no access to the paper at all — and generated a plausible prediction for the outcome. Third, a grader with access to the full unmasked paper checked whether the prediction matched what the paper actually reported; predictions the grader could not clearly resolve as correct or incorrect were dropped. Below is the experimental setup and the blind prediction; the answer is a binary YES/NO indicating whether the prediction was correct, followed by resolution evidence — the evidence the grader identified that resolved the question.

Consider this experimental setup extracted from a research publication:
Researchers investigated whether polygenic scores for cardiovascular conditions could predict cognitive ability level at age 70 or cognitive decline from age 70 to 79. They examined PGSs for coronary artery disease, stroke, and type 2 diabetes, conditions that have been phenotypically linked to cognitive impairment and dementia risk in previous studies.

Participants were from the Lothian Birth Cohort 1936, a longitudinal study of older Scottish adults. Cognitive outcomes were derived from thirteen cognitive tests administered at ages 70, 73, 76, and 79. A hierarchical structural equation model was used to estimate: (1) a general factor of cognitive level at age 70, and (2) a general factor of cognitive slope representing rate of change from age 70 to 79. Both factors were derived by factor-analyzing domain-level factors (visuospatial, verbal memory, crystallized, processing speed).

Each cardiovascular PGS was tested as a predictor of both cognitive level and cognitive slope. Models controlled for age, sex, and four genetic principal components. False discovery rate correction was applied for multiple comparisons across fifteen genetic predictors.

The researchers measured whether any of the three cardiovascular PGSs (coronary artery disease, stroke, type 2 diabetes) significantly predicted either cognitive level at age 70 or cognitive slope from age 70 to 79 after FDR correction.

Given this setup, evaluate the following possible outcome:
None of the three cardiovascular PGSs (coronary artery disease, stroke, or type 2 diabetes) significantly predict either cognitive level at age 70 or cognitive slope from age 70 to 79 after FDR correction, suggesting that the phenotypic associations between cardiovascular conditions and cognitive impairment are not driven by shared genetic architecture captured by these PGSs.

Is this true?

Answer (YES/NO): NO